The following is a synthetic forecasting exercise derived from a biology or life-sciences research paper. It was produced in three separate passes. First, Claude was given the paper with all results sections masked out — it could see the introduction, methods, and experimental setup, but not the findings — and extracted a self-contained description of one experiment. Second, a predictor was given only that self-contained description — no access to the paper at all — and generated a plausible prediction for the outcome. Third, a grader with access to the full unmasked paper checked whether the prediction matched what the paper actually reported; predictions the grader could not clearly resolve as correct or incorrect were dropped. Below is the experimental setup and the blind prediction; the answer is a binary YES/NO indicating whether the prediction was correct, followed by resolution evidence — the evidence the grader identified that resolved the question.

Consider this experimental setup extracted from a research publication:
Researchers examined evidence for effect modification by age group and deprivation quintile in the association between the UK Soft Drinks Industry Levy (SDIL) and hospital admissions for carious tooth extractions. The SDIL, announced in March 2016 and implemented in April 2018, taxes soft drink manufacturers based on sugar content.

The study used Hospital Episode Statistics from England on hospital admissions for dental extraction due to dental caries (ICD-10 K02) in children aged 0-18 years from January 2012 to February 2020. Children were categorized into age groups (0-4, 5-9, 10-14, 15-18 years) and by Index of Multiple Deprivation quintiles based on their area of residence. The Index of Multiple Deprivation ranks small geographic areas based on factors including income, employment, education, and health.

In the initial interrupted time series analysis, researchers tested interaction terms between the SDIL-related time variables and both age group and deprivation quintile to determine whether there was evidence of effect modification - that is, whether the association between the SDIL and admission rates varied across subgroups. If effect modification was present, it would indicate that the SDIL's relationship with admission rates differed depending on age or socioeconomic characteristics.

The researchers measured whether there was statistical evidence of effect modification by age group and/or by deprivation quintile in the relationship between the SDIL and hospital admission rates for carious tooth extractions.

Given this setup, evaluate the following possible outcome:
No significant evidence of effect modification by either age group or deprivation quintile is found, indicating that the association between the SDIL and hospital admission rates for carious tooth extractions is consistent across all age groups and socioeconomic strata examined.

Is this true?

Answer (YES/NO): NO